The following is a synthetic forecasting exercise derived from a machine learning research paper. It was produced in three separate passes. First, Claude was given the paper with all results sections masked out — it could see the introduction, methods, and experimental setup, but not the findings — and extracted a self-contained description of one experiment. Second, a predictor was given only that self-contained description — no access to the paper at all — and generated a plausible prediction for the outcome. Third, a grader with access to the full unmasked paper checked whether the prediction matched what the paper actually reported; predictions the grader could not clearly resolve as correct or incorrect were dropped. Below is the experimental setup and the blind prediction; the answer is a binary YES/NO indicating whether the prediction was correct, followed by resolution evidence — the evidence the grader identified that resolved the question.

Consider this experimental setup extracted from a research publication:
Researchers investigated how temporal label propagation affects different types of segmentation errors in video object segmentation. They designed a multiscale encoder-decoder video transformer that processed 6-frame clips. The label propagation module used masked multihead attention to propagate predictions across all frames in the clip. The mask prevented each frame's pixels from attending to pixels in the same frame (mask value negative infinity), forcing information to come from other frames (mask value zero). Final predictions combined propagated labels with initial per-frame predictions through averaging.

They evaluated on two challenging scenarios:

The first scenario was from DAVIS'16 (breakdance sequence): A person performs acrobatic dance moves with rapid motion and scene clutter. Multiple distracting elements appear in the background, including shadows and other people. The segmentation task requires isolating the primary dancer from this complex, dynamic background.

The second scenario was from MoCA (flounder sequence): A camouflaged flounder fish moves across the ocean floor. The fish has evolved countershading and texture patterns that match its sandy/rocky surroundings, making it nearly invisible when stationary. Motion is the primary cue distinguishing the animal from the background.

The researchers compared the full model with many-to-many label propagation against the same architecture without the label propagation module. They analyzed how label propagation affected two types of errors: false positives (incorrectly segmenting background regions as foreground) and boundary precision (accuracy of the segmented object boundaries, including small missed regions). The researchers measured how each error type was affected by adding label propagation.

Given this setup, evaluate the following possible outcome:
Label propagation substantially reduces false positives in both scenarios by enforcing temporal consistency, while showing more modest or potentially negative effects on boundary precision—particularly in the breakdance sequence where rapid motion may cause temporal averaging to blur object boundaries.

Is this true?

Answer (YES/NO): NO